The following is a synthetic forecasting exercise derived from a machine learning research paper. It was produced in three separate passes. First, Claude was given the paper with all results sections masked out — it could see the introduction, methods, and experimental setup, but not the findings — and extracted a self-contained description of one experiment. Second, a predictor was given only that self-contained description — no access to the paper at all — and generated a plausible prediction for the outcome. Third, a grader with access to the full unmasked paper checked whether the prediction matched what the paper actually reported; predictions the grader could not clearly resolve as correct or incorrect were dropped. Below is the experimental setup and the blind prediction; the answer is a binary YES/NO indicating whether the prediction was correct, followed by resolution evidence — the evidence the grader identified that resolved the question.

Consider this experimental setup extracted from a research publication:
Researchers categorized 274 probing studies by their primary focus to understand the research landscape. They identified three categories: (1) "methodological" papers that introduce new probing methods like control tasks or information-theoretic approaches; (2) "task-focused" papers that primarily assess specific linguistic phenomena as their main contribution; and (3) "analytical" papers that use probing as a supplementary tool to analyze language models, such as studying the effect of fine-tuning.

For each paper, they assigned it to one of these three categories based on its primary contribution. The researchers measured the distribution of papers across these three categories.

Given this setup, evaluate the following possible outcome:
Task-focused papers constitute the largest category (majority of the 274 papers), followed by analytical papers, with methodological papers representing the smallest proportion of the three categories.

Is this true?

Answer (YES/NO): YES